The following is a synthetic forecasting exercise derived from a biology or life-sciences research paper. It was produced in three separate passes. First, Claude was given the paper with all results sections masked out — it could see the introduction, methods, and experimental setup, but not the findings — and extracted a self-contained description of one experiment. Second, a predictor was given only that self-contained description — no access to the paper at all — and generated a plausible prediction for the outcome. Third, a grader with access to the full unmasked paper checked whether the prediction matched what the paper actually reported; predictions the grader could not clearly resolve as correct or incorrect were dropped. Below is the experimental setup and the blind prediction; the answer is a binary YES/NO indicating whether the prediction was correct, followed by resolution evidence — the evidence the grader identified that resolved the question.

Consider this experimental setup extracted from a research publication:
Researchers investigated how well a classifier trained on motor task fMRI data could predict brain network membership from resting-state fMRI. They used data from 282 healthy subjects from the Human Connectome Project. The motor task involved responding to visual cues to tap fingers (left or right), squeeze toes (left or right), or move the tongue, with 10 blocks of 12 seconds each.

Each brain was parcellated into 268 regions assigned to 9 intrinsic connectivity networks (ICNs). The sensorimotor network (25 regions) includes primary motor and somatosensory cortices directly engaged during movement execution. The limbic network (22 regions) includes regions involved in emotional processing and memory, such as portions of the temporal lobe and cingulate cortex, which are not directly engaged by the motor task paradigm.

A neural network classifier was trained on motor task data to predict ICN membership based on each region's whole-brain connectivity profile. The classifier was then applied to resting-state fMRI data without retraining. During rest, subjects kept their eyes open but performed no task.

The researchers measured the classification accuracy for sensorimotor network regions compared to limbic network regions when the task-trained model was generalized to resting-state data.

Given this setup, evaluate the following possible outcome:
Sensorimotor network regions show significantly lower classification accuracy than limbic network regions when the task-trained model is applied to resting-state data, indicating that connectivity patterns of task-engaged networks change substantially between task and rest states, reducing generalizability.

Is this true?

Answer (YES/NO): NO